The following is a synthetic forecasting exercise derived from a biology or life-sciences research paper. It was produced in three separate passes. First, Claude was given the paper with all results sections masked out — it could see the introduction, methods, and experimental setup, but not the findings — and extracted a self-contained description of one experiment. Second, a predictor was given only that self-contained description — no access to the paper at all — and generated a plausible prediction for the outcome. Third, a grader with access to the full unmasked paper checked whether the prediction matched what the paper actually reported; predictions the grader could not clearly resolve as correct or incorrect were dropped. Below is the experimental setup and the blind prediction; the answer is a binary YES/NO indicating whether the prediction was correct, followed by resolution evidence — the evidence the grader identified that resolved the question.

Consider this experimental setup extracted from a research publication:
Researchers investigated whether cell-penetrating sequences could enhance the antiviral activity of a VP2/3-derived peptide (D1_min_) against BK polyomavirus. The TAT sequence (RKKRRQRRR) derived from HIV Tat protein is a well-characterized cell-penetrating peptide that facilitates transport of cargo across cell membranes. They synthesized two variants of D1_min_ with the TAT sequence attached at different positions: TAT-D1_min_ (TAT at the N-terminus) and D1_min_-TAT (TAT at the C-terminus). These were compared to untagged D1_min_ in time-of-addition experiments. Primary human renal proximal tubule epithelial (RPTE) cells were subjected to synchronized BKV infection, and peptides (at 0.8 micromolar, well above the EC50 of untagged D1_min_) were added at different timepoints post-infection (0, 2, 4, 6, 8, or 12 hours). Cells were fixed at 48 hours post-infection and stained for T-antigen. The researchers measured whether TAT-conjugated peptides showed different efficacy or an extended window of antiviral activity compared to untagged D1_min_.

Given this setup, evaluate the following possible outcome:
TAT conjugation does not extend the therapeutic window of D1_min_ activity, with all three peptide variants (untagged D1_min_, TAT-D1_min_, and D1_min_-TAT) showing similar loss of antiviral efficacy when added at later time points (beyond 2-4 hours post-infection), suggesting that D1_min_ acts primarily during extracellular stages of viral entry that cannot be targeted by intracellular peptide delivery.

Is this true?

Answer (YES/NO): NO